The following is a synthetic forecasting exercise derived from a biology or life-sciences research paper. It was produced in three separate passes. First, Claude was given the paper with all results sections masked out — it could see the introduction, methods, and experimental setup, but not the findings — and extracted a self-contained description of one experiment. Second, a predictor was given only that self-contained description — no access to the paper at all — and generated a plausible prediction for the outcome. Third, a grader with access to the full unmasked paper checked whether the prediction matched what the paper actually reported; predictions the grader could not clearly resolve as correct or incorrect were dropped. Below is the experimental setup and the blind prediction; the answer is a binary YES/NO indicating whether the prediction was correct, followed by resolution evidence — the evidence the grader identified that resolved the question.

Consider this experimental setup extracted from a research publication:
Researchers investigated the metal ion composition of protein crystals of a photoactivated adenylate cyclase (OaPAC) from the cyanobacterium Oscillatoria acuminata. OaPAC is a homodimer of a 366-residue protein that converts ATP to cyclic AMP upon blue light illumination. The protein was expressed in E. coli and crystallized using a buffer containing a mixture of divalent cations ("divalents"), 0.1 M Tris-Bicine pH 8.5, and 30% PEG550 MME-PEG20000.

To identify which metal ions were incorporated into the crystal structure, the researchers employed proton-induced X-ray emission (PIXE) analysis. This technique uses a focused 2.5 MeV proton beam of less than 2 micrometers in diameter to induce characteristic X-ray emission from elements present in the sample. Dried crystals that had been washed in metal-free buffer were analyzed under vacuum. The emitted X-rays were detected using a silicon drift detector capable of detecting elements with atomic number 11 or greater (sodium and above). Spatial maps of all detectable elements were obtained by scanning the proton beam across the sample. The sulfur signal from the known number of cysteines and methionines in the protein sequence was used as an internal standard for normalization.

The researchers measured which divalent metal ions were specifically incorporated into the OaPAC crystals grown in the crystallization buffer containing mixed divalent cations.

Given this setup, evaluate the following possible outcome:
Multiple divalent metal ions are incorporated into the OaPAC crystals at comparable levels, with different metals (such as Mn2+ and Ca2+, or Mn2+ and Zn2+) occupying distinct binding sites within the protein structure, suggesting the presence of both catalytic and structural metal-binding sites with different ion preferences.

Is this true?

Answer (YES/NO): NO